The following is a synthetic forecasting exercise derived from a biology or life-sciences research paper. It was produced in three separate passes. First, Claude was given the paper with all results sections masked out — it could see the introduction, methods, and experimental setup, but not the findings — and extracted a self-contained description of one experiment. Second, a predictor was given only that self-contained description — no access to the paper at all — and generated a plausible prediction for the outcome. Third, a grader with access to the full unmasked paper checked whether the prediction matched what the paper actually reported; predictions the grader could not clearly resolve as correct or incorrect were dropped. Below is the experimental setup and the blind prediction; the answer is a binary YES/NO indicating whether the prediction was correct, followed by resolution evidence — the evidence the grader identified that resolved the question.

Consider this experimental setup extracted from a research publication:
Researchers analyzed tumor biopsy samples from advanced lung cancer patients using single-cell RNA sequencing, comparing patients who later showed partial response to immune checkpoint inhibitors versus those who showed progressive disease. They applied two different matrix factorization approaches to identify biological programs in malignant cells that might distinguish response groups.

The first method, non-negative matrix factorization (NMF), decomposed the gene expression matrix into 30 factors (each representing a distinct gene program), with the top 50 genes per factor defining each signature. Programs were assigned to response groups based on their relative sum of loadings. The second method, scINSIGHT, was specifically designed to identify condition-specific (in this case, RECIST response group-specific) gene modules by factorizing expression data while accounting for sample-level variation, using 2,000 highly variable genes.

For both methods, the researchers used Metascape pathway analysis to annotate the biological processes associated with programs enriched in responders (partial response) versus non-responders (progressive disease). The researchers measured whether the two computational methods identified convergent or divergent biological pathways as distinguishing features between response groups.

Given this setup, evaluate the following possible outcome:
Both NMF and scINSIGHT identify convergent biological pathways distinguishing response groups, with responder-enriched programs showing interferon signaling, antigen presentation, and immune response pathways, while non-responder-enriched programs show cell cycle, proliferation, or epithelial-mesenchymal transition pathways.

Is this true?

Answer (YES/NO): NO